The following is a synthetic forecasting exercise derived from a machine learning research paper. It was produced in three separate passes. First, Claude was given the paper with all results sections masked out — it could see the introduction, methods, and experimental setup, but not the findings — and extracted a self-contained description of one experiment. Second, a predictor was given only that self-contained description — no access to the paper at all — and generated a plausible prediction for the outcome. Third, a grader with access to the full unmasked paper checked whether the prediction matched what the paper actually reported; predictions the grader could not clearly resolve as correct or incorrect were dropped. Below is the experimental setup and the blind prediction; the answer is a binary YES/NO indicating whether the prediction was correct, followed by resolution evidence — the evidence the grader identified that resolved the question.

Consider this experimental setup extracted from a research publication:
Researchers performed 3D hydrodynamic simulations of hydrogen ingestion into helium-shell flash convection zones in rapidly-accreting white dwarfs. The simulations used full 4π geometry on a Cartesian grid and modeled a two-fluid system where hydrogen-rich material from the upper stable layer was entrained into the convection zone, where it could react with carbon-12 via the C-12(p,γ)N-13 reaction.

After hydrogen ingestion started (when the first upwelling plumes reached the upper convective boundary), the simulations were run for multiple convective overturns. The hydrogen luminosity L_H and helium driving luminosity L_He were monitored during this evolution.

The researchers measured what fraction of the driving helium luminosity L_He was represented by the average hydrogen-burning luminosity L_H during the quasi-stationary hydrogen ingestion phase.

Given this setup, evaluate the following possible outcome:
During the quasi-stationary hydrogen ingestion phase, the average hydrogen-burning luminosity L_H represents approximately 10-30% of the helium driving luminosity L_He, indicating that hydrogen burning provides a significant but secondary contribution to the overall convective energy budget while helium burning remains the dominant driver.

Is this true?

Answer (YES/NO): NO